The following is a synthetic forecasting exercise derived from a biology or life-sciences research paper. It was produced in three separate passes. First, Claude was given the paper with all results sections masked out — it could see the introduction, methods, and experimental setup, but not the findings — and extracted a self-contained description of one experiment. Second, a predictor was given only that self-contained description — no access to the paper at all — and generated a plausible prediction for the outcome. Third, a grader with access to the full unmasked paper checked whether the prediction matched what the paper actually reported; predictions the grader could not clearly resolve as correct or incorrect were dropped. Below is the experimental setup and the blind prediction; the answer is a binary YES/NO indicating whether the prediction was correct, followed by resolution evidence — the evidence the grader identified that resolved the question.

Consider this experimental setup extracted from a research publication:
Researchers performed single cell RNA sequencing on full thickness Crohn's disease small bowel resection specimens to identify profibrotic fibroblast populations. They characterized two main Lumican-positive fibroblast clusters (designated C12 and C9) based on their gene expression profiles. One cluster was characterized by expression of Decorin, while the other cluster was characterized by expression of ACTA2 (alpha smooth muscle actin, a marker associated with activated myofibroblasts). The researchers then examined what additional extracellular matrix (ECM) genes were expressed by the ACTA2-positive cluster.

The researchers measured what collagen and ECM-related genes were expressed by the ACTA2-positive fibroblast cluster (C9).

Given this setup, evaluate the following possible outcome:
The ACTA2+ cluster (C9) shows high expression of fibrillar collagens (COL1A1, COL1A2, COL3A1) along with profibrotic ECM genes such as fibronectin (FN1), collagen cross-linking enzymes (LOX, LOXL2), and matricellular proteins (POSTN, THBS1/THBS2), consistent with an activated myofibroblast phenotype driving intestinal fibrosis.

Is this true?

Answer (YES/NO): NO